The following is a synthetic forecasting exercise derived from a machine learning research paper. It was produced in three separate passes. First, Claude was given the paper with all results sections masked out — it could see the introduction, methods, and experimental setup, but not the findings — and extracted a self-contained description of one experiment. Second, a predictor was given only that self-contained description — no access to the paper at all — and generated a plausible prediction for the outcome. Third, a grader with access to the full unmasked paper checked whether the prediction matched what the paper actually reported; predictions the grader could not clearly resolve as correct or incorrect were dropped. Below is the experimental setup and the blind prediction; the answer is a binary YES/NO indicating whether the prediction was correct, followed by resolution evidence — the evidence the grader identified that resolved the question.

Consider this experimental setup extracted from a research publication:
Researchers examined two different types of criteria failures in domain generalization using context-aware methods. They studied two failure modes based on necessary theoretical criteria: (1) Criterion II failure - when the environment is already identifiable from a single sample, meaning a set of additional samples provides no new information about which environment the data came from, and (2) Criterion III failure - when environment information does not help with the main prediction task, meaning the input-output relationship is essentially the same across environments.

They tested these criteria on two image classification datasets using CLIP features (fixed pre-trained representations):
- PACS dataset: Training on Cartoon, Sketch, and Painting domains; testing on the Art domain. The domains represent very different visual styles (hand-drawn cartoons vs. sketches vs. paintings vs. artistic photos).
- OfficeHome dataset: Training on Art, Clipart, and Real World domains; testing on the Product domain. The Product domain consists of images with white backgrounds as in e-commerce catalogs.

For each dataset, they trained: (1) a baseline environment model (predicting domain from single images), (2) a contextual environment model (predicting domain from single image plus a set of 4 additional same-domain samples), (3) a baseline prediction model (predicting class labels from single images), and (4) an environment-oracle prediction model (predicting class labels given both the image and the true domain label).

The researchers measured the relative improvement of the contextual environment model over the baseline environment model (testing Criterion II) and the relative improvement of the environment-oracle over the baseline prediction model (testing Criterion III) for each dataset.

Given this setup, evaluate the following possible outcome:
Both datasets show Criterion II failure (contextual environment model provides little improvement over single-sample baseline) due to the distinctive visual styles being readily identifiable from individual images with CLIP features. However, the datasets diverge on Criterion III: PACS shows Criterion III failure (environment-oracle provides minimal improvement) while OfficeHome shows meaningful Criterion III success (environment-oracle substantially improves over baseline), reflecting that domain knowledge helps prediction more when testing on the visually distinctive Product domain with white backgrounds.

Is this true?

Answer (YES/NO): NO